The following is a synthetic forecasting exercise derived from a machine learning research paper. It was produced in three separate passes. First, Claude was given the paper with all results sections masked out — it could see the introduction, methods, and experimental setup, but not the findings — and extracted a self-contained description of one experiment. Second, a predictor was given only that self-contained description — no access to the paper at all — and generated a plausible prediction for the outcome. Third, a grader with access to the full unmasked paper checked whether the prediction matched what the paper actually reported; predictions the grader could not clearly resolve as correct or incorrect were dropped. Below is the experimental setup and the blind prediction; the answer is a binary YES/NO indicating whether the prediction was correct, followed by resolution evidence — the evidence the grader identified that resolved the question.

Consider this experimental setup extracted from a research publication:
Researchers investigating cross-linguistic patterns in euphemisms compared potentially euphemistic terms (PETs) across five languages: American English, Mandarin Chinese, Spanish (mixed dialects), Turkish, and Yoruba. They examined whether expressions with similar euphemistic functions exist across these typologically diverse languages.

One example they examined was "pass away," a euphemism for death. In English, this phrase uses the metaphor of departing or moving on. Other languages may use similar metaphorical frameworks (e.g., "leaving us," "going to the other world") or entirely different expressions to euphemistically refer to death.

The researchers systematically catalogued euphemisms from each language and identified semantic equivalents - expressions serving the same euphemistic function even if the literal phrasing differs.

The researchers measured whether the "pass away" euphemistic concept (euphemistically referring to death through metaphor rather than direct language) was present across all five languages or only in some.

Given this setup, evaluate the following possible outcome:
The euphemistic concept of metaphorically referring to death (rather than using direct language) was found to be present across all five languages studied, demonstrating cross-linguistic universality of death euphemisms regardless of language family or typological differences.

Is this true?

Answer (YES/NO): YES